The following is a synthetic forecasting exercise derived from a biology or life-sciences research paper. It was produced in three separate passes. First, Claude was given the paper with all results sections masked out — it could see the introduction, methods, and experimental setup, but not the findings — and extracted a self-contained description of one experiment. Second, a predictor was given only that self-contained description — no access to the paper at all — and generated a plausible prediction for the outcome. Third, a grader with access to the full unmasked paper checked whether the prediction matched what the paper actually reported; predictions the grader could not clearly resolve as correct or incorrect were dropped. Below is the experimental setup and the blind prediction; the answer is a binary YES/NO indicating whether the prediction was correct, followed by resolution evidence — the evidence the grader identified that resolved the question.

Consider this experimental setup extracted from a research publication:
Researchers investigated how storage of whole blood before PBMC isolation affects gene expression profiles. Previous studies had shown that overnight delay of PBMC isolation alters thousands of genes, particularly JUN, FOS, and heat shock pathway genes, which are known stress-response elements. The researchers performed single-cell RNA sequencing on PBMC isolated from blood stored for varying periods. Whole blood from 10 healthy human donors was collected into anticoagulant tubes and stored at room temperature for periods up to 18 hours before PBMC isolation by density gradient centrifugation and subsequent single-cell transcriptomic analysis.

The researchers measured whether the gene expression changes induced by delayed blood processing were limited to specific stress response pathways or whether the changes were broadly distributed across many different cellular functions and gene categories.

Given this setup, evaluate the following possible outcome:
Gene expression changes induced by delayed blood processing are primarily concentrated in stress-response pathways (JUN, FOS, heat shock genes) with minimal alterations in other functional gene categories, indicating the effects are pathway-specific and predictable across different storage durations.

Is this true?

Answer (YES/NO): NO